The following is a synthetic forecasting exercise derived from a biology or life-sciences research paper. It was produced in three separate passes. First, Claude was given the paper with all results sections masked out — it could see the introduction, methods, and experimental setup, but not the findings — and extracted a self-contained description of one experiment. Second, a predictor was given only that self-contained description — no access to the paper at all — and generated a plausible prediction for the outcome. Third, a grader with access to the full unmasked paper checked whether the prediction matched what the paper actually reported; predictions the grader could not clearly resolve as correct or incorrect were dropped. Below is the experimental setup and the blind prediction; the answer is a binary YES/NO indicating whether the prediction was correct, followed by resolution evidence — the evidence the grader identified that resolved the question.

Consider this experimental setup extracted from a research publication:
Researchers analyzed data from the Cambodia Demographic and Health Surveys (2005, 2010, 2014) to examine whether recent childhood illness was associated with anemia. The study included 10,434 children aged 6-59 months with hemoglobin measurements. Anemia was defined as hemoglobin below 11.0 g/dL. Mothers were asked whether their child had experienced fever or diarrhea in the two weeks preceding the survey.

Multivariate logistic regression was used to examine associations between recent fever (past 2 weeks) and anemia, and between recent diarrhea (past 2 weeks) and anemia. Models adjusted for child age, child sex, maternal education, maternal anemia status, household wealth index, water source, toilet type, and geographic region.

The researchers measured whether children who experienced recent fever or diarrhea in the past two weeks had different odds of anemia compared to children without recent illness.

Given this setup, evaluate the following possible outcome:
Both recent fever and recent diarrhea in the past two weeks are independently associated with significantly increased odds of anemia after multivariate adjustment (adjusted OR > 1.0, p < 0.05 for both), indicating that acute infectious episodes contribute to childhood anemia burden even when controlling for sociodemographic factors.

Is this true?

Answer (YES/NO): NO